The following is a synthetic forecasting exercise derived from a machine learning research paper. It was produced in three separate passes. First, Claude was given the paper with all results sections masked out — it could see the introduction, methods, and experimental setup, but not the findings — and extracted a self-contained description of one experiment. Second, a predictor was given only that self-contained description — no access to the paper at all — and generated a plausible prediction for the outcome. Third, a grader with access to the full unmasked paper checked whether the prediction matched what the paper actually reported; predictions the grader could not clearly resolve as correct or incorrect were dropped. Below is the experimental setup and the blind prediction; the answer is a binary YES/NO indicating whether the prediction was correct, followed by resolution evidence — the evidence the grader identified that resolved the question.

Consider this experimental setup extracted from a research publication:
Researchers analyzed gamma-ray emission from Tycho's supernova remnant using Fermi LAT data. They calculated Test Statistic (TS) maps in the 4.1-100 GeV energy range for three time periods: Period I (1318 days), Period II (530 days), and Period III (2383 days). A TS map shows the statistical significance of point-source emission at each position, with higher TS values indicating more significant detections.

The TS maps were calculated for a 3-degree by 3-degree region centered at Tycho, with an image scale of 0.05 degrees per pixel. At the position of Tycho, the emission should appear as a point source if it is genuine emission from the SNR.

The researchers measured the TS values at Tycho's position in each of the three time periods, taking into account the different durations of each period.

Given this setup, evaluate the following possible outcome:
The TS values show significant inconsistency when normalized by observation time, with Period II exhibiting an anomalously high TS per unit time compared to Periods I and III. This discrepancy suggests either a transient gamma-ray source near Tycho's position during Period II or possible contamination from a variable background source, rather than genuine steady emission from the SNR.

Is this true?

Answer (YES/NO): NO